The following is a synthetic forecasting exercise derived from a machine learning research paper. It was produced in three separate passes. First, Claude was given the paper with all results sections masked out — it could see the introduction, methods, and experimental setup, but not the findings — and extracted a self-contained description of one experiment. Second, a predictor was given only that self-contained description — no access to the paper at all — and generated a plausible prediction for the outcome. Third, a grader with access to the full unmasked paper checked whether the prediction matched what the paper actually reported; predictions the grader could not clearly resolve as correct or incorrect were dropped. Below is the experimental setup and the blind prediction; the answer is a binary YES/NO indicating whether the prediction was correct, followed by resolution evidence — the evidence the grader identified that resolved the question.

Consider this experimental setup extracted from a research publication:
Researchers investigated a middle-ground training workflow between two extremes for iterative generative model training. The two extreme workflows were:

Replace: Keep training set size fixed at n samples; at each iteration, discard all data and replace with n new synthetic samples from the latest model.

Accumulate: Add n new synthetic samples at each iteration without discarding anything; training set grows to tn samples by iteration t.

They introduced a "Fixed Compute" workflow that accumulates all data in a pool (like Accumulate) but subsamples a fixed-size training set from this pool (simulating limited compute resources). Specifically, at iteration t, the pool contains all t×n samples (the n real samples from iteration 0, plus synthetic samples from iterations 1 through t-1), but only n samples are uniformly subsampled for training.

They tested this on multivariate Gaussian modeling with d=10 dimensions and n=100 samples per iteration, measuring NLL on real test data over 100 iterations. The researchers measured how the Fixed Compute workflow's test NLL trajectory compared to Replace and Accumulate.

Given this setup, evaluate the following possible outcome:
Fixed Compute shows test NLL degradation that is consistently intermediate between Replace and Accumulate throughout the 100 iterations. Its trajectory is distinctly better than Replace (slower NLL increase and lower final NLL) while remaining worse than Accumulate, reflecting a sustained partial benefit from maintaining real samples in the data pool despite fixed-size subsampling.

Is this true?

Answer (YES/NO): YES